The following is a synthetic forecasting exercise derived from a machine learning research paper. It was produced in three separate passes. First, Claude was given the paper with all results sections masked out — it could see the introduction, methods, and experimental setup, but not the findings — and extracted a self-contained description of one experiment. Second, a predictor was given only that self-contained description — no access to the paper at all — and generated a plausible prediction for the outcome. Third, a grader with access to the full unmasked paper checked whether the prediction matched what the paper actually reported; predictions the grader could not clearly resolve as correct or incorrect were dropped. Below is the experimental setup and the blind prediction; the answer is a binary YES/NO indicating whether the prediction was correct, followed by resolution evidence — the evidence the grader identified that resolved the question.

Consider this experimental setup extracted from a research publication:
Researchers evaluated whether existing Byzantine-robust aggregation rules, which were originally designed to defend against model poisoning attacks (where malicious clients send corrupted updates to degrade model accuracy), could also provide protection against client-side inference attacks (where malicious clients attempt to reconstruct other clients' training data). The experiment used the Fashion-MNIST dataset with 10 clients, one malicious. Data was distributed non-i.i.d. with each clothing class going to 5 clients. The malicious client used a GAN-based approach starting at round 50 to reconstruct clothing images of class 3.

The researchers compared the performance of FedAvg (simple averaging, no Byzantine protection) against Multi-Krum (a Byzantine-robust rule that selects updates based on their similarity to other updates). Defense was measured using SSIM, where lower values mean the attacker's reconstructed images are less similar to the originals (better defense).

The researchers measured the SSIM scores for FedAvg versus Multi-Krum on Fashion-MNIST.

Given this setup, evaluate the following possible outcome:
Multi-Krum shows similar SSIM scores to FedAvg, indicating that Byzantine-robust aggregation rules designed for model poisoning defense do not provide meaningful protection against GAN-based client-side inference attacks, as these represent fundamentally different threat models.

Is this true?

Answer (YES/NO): NO